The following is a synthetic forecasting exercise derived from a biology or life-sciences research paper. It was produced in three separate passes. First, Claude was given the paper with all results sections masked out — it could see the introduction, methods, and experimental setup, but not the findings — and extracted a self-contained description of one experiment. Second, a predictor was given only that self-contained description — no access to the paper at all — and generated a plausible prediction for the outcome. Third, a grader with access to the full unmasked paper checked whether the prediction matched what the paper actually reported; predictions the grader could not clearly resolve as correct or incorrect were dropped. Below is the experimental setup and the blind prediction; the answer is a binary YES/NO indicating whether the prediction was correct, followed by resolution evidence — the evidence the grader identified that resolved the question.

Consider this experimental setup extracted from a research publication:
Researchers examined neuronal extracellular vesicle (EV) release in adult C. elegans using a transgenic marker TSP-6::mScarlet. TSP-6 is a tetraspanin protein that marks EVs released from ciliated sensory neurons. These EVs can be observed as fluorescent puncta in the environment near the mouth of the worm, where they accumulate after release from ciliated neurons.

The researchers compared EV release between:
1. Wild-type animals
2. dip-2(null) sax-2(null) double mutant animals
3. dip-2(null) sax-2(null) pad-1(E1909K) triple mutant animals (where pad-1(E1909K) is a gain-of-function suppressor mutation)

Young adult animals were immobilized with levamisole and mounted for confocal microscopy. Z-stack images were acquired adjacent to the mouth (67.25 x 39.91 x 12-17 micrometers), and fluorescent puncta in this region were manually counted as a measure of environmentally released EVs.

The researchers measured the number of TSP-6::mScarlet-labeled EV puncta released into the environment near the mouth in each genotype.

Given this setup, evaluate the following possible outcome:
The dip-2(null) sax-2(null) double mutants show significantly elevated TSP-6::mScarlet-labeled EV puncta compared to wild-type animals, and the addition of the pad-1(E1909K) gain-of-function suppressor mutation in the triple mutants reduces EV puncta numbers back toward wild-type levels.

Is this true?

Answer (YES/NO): YES